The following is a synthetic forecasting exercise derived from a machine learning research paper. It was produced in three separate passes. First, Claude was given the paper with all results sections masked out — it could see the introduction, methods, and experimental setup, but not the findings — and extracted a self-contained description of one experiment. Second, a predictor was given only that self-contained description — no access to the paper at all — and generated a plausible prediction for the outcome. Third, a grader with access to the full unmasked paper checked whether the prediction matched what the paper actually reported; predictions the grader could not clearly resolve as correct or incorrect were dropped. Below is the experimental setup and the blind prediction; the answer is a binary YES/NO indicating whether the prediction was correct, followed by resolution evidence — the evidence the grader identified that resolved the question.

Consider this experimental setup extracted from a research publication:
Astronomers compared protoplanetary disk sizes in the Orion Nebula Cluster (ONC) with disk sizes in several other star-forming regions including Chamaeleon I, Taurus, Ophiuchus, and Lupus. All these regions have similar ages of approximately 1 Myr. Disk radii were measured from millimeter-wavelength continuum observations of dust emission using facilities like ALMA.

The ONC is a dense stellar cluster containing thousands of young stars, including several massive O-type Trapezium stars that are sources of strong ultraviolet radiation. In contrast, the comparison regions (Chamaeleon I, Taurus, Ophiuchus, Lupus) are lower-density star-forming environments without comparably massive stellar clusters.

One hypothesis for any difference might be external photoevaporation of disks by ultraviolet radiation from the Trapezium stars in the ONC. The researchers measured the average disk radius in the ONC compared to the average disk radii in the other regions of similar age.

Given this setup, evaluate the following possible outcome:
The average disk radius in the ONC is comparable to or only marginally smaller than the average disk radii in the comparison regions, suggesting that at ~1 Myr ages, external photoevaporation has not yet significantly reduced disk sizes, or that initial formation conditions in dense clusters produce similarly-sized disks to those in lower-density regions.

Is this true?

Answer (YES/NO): NO